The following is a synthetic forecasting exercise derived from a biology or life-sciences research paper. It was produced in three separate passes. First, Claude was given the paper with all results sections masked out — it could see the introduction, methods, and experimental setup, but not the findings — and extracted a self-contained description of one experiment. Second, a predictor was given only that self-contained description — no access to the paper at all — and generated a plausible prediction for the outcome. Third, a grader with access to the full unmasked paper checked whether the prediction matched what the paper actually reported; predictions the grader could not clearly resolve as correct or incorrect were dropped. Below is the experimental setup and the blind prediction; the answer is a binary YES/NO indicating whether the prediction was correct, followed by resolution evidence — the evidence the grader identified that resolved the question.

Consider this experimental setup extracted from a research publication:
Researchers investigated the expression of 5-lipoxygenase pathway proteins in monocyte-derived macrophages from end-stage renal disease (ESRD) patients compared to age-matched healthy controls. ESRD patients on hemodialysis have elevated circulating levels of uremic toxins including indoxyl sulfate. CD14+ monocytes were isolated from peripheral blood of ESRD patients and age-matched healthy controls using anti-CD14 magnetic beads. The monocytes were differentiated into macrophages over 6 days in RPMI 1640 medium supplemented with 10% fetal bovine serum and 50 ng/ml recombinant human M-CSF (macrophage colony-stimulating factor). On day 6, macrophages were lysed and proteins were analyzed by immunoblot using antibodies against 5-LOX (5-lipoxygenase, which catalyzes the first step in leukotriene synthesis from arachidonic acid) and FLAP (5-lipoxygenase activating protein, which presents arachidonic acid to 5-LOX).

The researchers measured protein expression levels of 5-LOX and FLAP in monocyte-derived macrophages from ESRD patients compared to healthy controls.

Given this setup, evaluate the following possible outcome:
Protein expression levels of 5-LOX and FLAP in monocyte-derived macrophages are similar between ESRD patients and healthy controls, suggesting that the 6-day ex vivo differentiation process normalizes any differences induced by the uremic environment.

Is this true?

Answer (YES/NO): NO